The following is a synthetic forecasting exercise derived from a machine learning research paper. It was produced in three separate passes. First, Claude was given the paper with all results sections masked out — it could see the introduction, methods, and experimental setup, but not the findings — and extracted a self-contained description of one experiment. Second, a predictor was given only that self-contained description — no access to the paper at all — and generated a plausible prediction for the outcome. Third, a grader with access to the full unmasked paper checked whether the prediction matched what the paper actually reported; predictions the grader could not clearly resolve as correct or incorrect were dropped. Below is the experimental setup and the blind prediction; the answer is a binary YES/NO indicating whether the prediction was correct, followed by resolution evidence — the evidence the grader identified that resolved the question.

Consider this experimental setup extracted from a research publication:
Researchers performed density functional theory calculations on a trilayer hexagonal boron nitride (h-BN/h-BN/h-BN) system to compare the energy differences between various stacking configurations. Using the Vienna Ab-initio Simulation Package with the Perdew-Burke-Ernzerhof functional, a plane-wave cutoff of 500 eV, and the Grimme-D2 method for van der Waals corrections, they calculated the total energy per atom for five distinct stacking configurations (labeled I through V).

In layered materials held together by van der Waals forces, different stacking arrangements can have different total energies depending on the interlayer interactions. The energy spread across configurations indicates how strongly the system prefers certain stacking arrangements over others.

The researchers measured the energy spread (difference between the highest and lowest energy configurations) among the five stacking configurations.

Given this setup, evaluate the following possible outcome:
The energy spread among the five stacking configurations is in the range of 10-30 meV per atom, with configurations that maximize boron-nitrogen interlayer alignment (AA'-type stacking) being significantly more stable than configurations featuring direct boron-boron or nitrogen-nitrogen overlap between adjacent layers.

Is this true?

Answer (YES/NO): NO